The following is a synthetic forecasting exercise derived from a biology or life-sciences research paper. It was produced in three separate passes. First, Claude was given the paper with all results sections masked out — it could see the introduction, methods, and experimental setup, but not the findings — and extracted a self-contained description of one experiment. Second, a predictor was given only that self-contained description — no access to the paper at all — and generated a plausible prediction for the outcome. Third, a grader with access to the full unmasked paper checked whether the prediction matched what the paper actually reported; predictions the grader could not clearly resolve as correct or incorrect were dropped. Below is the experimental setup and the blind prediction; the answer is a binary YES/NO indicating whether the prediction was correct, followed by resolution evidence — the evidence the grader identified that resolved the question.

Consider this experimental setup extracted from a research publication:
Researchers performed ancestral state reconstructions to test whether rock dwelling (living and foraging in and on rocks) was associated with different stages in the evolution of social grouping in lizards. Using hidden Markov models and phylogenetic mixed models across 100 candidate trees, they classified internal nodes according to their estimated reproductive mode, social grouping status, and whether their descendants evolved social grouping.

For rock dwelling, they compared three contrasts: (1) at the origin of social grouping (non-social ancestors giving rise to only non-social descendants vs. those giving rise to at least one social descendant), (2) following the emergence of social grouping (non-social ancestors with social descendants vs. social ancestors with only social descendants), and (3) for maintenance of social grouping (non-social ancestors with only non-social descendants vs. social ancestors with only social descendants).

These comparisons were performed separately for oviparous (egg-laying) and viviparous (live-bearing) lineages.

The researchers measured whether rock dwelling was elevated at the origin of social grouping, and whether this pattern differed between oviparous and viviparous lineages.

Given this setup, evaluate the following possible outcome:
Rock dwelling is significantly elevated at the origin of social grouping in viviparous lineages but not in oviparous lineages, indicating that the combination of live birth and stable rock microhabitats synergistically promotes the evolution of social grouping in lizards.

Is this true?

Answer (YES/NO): NO